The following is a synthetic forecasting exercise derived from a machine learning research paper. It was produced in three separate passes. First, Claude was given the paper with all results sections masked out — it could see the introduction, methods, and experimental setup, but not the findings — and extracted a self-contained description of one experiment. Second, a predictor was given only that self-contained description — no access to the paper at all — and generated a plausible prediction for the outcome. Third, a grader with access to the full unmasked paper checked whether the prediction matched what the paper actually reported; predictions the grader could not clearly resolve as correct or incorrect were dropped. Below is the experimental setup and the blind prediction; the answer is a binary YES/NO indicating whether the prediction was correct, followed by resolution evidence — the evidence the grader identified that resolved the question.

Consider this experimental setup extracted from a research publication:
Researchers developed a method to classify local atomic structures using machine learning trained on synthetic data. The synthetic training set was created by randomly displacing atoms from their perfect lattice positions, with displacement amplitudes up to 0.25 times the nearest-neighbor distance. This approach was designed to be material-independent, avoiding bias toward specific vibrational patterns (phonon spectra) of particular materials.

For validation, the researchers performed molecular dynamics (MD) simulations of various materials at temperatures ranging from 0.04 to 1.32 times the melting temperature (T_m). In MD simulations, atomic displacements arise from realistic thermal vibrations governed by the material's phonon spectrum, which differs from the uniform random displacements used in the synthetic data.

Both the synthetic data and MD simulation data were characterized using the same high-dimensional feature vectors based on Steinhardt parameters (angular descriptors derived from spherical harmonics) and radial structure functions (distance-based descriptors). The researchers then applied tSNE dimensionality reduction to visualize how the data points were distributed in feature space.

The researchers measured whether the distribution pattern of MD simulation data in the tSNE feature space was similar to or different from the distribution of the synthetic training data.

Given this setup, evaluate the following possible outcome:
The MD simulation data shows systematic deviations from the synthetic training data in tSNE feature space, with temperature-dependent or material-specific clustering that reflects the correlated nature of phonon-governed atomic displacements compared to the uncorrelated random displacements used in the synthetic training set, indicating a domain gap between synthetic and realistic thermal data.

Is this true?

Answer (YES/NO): NO